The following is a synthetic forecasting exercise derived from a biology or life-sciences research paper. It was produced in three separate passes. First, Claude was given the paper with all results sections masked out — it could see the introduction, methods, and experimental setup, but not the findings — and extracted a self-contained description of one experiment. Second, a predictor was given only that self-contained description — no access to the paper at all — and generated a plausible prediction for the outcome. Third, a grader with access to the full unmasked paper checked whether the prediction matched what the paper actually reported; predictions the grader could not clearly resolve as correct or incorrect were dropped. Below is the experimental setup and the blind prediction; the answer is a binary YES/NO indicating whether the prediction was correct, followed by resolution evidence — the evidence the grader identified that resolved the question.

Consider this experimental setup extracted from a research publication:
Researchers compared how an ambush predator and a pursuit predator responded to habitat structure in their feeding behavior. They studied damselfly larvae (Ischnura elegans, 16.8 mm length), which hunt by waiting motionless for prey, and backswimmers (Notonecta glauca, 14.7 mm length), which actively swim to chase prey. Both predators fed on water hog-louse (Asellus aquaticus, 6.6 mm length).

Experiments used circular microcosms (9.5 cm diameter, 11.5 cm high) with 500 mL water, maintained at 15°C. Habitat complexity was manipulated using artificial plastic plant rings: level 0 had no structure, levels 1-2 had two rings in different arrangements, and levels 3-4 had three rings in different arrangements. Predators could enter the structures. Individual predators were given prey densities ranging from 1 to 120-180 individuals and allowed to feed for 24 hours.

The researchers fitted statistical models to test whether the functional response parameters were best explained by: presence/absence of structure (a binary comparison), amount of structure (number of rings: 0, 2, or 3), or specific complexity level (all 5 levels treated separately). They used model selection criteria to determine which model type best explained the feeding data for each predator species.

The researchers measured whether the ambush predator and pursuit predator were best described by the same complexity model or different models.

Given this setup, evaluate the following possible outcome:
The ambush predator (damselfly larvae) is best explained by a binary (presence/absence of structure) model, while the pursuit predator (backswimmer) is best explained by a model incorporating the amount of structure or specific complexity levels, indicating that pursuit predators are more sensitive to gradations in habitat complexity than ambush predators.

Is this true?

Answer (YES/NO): YES